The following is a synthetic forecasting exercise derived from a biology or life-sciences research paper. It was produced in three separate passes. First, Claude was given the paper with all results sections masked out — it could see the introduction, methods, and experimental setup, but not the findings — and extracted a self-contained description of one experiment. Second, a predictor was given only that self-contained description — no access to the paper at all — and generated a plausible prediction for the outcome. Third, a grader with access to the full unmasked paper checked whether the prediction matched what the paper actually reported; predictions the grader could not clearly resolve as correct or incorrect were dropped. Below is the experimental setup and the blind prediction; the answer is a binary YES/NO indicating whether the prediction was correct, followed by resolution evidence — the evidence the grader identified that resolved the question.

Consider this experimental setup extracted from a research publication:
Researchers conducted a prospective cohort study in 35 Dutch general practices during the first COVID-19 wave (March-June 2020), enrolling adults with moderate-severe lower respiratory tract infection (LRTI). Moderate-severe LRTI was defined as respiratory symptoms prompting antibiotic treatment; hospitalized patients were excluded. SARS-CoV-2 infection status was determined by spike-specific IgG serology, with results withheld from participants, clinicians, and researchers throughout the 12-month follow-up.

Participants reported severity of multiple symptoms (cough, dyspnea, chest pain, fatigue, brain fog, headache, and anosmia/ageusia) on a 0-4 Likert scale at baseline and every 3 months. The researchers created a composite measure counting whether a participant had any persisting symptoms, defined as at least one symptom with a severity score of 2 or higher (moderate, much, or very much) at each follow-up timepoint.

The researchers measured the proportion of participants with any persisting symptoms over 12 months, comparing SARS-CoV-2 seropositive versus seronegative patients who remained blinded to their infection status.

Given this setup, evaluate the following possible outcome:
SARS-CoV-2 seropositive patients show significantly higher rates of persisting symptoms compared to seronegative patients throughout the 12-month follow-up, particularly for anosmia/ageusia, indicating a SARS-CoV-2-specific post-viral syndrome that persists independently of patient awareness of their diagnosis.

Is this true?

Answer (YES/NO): NO